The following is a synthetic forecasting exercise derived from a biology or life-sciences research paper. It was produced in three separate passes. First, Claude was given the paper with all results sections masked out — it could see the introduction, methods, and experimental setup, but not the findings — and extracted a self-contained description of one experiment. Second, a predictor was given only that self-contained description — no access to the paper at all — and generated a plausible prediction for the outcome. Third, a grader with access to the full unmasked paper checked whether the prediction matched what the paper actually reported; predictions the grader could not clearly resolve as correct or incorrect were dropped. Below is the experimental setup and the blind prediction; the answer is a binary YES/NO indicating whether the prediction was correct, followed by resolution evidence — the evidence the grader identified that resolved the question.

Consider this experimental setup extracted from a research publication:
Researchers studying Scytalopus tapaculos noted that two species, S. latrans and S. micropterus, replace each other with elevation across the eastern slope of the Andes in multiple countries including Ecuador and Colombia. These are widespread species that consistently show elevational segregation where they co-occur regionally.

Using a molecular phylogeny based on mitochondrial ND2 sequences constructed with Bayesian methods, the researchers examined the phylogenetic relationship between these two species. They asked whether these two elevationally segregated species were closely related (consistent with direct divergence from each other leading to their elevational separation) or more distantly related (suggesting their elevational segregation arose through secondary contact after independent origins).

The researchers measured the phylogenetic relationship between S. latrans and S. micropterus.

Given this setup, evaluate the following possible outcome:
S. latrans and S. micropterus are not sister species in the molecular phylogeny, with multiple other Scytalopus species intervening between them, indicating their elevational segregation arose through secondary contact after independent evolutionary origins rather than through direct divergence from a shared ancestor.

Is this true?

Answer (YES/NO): NO